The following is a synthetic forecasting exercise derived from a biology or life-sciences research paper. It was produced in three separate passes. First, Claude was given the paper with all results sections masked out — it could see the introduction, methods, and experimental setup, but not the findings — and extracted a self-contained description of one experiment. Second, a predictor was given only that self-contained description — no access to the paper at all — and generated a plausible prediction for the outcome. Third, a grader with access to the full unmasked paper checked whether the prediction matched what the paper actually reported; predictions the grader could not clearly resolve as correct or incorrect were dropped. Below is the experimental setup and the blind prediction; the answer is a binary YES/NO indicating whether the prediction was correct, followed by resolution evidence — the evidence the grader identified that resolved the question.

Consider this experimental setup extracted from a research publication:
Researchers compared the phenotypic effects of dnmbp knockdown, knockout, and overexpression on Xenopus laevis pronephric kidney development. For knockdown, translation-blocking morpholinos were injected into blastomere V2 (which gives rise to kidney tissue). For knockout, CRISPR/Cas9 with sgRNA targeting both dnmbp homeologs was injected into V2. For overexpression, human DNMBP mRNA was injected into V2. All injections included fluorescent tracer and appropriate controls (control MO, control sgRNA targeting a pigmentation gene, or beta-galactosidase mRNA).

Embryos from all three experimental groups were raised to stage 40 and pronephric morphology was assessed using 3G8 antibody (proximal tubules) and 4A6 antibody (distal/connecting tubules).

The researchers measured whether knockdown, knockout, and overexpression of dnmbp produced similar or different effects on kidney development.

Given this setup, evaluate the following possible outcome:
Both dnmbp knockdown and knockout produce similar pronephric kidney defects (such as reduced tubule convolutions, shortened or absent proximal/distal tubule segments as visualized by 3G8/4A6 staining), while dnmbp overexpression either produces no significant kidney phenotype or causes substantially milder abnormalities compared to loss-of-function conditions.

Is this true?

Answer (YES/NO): NO